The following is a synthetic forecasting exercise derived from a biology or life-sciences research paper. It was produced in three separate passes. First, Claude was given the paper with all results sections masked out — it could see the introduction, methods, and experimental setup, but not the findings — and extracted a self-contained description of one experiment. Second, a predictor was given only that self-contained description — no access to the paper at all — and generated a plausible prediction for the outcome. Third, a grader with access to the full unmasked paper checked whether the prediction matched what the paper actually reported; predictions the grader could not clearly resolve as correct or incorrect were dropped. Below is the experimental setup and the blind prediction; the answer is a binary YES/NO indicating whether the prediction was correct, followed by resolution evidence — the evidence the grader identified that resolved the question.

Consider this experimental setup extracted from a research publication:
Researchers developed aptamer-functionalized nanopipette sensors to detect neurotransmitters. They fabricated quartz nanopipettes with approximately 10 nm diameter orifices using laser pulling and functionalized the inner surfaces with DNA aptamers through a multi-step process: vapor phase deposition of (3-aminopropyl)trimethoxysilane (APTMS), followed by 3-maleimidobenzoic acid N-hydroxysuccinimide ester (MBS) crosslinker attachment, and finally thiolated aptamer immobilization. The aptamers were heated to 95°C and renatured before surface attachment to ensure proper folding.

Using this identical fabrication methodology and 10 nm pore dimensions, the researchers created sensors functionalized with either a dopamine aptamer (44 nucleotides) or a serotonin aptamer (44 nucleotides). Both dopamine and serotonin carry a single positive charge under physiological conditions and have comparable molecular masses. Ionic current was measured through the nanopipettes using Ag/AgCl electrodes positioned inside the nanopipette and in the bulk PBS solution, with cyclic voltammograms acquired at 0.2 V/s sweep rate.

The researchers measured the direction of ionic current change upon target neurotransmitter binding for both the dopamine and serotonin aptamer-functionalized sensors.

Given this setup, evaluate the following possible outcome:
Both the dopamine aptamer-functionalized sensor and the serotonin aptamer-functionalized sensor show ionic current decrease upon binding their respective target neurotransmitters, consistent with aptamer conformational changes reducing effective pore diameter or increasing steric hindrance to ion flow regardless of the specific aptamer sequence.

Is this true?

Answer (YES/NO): NO